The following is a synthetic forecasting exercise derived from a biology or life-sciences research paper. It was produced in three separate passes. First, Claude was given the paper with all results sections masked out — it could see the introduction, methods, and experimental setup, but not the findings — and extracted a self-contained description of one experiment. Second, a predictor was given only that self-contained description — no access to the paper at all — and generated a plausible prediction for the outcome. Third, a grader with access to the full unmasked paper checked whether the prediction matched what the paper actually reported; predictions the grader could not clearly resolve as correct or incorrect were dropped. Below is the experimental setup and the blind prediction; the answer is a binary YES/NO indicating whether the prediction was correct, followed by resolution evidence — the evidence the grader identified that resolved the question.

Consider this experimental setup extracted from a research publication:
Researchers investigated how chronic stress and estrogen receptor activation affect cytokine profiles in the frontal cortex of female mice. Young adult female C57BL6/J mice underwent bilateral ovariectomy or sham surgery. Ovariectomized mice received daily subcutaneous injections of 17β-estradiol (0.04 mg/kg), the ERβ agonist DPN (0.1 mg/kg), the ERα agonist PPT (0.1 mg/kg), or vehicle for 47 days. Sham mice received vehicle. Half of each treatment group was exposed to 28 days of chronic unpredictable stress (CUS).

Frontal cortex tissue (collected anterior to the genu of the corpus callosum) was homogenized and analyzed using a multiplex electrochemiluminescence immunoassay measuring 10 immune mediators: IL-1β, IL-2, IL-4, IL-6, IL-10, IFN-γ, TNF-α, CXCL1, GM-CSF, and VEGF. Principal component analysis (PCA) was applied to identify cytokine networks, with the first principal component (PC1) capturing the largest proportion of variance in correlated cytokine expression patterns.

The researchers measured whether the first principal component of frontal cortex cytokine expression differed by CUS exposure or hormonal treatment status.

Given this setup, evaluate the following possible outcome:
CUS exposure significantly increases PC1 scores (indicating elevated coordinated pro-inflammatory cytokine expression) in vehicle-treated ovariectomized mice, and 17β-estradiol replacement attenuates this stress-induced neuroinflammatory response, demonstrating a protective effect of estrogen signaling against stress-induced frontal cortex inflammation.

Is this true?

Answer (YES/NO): NO